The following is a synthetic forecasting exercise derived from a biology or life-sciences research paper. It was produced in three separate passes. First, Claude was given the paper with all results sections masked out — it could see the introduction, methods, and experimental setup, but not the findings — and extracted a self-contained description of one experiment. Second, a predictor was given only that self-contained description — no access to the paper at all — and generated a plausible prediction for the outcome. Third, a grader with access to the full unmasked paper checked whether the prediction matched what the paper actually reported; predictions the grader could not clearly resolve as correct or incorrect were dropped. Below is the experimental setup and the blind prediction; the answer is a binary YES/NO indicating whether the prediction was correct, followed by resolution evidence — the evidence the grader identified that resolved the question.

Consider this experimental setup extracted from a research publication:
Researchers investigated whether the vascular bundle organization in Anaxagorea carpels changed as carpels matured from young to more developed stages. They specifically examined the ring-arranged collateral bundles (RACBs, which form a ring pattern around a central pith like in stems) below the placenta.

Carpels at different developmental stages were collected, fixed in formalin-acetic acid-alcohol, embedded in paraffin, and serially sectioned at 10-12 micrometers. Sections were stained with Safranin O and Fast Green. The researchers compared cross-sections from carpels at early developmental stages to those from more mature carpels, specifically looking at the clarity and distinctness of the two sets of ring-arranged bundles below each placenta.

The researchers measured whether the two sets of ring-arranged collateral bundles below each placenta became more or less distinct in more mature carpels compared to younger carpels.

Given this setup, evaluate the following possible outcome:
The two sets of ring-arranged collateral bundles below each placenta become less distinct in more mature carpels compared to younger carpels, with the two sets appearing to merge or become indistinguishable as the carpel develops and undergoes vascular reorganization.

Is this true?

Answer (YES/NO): NO